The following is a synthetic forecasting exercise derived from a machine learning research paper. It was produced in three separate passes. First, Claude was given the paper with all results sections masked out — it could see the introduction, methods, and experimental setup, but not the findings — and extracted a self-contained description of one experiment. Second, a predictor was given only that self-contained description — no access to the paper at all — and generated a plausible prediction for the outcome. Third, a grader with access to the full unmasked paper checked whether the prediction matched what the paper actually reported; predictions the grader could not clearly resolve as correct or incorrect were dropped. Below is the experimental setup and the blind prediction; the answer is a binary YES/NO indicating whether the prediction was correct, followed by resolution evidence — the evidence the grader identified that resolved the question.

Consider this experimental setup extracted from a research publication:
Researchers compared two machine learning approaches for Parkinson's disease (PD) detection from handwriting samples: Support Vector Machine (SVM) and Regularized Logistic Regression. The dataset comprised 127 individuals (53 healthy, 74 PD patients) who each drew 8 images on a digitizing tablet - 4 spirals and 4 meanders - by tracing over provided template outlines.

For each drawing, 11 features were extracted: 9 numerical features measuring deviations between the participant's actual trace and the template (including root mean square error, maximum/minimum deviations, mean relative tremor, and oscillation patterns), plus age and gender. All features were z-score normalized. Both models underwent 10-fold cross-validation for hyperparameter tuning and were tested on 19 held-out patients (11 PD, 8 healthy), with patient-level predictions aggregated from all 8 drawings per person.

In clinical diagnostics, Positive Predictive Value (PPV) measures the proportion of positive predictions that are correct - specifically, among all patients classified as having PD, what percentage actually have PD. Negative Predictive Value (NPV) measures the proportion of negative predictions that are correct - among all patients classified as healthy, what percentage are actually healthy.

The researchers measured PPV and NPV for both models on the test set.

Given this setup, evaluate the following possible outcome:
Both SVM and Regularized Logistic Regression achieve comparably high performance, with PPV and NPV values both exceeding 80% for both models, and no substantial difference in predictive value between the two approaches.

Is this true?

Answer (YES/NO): YES